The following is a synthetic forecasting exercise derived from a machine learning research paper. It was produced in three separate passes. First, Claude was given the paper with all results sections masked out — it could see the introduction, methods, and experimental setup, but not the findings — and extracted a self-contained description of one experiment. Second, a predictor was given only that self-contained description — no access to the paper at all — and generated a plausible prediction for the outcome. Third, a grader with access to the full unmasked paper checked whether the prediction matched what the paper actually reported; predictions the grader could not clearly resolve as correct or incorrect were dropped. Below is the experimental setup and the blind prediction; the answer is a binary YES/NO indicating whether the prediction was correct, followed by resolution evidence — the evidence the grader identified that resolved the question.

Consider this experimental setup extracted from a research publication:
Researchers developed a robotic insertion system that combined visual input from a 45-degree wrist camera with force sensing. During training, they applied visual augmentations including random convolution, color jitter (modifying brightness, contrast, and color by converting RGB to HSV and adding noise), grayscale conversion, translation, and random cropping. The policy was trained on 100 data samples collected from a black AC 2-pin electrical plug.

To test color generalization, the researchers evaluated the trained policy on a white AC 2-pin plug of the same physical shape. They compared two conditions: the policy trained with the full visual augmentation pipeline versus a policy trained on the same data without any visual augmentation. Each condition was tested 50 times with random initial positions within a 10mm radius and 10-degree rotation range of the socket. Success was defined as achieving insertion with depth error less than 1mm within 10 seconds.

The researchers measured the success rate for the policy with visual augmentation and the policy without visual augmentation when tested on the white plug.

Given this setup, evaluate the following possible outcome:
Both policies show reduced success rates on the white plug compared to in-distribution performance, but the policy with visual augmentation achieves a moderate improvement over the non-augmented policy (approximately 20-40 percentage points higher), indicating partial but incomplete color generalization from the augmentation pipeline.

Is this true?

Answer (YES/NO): NO